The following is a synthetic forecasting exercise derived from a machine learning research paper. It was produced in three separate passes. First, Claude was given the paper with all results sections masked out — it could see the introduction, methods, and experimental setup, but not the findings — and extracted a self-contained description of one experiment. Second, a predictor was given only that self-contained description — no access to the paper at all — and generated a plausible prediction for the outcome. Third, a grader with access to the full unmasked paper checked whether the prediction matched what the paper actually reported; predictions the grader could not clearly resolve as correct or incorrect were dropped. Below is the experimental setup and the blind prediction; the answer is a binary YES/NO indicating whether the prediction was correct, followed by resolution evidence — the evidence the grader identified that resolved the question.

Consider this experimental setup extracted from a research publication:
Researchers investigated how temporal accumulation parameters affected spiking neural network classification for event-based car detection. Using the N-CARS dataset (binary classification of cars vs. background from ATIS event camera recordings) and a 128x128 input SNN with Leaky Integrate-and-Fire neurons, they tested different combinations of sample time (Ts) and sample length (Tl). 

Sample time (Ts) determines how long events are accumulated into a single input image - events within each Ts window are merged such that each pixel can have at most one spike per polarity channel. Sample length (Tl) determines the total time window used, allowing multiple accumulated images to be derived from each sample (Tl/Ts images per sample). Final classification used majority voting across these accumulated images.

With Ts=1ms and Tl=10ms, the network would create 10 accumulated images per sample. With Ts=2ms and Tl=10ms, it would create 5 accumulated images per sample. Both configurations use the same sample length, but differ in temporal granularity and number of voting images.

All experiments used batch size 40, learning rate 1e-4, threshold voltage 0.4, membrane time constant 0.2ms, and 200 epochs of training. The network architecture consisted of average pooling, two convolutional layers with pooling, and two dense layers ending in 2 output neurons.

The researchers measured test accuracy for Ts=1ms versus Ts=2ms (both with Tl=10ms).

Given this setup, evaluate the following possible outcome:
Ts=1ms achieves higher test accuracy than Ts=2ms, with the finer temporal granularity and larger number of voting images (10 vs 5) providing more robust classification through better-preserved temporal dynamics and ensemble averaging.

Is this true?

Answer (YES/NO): YES